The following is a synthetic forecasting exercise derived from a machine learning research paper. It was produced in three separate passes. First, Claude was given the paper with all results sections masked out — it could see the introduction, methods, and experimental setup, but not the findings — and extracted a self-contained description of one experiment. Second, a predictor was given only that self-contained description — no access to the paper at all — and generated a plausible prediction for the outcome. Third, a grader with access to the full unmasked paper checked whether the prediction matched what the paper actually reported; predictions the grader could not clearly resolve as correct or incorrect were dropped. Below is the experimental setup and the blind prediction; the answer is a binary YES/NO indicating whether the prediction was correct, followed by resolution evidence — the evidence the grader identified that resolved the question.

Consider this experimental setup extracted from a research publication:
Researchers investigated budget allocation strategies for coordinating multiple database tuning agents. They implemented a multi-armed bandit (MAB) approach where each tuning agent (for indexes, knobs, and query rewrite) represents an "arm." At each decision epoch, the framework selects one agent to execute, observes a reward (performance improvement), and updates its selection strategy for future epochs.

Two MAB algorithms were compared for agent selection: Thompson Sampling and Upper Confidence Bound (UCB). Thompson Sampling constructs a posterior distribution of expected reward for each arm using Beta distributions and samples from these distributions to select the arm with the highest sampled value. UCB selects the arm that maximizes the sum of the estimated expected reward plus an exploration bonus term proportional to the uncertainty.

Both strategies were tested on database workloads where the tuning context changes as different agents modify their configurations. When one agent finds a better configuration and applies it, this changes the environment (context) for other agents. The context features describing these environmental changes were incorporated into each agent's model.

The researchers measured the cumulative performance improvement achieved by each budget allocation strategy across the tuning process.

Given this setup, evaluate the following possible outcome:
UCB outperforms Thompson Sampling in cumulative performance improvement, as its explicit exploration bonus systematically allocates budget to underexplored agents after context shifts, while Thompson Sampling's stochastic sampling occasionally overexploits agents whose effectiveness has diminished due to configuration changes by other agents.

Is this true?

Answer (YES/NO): NO